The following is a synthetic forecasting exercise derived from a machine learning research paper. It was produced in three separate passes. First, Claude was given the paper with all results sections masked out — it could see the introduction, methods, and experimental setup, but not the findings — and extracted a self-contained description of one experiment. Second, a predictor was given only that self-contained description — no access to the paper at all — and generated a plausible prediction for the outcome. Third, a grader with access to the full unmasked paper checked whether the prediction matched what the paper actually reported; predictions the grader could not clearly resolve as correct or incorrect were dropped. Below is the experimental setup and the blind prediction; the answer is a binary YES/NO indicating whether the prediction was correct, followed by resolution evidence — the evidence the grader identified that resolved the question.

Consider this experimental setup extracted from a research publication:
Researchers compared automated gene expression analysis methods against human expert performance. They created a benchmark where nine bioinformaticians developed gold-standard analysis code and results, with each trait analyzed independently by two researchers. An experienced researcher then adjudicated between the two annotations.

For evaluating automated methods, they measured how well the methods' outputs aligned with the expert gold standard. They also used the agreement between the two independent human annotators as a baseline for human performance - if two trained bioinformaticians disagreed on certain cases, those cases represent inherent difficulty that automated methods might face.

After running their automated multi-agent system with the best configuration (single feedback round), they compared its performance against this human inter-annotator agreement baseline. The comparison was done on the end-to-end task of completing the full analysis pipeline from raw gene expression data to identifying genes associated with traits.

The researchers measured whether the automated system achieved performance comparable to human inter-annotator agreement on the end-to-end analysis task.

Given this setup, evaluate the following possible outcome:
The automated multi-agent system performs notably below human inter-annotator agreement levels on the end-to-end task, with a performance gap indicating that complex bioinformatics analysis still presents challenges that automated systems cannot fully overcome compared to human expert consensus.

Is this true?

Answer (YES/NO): YES